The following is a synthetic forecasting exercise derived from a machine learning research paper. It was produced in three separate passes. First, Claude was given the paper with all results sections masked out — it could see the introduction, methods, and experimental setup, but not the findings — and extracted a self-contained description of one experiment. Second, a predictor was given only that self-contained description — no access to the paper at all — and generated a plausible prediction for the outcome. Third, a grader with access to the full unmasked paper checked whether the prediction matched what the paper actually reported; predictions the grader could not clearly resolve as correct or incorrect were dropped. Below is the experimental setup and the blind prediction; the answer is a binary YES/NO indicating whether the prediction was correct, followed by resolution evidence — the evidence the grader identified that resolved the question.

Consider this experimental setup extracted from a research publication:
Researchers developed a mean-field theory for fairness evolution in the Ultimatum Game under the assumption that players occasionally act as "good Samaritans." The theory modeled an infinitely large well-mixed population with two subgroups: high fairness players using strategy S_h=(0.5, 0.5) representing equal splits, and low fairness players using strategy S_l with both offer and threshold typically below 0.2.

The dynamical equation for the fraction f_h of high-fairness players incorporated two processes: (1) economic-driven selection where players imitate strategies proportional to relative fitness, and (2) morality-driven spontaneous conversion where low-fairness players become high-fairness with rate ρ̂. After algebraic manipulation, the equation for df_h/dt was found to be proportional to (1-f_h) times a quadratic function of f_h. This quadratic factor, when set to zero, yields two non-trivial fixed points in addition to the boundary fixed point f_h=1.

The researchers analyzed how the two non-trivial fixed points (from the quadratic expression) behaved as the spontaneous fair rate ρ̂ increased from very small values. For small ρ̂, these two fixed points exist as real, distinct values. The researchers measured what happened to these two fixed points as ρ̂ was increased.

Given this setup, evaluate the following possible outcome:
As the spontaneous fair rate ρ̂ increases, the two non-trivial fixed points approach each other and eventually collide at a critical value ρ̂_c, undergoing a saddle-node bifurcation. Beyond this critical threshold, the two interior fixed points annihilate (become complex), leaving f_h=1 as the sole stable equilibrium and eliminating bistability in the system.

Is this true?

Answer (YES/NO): YES